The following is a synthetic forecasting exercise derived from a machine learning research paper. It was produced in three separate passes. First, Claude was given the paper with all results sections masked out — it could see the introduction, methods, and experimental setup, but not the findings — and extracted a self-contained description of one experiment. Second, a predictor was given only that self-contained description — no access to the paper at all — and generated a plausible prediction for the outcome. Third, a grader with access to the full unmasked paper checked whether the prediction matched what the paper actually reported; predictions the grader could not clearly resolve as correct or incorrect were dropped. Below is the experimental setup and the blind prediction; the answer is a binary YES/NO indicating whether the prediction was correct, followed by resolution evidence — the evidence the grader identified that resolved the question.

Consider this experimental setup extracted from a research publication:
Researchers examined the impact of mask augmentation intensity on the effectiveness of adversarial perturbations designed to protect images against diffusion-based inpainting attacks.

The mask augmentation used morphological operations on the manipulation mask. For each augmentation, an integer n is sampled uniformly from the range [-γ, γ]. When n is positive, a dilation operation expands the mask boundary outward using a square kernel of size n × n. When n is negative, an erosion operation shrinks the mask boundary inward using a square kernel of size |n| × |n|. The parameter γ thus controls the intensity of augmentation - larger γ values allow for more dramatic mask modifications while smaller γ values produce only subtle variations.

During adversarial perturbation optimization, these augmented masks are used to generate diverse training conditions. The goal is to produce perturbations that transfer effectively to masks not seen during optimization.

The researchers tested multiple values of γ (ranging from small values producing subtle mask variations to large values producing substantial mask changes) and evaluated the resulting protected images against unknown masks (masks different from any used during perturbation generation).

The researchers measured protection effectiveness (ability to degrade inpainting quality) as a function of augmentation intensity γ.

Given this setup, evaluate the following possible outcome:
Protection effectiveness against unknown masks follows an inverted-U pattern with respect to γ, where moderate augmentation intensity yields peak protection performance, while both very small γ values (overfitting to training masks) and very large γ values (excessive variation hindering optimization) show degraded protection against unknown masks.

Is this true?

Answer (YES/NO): NO